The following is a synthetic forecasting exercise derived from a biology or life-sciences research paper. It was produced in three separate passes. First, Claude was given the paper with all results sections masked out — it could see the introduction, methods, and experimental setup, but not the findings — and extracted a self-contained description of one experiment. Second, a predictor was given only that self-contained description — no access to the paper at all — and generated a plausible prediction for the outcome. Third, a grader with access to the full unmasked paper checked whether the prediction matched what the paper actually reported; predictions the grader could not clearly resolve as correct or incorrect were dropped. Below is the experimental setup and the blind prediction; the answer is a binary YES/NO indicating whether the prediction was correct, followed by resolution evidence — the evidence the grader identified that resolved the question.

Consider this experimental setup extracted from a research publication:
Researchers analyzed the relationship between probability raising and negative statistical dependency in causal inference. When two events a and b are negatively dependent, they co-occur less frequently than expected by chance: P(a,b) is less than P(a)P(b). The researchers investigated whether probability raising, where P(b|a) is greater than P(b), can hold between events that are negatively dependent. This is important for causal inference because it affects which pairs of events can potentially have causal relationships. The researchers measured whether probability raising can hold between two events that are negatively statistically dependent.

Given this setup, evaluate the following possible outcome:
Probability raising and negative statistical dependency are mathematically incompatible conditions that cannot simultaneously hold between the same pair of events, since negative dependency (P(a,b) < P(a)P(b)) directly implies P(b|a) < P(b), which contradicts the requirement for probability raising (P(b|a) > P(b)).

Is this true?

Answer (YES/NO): YES